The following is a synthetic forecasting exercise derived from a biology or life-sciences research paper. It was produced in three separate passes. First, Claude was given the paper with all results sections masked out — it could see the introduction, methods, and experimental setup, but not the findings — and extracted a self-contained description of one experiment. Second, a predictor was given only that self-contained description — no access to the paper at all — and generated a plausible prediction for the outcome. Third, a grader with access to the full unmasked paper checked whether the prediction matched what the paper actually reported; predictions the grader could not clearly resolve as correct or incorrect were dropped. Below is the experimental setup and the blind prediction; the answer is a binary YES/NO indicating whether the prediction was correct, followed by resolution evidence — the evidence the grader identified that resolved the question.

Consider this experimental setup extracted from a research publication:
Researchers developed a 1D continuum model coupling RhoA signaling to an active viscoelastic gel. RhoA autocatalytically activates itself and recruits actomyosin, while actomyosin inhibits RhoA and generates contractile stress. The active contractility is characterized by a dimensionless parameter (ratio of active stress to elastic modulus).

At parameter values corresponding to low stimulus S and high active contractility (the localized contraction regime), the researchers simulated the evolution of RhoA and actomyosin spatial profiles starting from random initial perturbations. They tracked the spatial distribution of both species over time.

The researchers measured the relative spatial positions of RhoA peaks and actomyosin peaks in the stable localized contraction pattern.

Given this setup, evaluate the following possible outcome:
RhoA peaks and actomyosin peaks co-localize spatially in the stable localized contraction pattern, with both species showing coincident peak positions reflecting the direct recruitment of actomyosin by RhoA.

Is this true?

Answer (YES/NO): NO